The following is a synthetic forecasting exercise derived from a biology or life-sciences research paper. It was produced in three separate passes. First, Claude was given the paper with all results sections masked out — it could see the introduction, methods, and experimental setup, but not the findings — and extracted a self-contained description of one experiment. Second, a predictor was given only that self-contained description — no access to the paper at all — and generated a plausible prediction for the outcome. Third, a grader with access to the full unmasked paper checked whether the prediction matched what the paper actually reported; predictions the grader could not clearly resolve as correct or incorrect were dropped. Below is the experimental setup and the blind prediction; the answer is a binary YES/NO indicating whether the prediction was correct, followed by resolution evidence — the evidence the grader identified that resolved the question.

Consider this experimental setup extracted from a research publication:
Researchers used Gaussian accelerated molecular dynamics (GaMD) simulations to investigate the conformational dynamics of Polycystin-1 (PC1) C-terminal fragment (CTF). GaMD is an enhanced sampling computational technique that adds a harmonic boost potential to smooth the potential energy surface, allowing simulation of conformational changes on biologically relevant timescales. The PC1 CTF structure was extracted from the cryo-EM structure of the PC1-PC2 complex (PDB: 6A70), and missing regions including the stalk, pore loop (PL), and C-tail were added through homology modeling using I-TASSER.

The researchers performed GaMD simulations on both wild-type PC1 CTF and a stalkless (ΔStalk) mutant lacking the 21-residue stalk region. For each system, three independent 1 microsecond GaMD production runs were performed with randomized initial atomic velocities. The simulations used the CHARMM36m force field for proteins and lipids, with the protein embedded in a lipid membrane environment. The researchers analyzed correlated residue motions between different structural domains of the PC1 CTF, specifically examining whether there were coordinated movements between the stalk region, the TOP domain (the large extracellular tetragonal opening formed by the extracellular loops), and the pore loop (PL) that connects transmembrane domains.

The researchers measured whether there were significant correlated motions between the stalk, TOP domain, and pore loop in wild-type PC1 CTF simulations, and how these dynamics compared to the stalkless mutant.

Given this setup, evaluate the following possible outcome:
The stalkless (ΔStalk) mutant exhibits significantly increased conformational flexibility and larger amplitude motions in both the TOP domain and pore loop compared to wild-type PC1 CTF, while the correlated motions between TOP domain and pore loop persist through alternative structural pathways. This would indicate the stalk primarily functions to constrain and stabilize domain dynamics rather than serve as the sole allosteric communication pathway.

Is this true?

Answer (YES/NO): NO